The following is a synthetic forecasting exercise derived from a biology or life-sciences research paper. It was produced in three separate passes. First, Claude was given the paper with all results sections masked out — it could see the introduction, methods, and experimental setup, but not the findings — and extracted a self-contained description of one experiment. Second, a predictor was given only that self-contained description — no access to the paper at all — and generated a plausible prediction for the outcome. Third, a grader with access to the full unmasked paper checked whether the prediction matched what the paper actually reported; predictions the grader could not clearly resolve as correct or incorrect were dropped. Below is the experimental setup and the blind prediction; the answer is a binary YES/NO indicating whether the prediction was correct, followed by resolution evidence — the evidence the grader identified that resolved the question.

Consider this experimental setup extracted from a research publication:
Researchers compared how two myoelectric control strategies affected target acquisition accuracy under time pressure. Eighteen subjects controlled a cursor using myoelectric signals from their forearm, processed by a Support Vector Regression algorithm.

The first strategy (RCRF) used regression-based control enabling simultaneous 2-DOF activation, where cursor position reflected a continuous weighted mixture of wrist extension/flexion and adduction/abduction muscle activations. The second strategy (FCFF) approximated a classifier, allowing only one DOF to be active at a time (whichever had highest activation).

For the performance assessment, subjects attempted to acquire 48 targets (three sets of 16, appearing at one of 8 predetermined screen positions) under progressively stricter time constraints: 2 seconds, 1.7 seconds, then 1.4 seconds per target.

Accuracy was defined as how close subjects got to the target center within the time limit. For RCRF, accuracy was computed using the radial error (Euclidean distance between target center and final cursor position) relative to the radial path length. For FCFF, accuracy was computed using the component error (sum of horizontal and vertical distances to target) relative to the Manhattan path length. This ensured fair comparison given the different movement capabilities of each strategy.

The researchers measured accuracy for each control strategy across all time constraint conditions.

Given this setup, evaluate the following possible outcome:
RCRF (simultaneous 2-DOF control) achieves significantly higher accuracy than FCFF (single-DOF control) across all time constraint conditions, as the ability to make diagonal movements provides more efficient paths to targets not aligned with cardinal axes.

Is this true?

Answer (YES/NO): NO